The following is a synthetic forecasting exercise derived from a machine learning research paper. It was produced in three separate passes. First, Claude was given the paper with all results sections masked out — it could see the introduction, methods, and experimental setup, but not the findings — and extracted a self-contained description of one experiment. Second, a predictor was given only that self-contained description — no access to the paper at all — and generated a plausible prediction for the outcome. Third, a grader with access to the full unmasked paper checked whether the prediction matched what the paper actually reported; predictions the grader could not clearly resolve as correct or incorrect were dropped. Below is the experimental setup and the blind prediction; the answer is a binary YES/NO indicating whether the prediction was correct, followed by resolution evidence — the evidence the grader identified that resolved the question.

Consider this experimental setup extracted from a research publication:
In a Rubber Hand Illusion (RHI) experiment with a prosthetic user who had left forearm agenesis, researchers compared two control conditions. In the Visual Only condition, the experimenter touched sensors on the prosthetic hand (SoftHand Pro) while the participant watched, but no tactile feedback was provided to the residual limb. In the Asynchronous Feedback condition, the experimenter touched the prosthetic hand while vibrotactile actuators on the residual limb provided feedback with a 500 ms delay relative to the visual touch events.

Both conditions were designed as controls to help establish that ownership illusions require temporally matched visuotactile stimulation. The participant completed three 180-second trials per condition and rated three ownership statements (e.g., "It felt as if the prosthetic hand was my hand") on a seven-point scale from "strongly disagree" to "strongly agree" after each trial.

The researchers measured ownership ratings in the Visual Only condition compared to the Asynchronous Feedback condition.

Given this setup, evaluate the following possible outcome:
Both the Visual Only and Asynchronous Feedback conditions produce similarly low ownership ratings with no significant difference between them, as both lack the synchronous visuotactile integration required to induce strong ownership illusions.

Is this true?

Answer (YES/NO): NO